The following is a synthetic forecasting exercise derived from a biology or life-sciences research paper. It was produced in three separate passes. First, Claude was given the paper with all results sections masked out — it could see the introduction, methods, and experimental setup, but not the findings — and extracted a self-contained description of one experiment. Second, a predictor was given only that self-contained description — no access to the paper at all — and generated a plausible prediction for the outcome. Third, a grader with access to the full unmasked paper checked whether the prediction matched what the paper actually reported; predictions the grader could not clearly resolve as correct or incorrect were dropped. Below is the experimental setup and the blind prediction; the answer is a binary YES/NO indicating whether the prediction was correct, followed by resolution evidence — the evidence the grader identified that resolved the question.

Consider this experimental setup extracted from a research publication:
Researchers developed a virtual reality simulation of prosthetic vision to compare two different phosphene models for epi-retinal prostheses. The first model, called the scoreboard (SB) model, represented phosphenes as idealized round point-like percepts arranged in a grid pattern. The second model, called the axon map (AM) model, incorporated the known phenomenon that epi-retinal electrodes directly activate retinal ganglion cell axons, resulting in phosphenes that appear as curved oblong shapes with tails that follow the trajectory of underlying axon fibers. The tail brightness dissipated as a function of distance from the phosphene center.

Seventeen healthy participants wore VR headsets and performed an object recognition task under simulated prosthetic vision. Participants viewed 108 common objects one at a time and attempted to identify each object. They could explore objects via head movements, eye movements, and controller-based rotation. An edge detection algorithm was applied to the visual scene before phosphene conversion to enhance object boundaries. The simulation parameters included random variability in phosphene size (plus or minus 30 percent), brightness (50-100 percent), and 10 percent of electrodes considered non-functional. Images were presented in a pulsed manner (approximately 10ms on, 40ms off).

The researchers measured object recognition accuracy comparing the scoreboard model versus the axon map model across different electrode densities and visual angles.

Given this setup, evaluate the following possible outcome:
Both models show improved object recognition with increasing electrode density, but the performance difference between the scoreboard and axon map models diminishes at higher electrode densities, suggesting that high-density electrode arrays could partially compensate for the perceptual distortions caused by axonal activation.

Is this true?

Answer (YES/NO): NO